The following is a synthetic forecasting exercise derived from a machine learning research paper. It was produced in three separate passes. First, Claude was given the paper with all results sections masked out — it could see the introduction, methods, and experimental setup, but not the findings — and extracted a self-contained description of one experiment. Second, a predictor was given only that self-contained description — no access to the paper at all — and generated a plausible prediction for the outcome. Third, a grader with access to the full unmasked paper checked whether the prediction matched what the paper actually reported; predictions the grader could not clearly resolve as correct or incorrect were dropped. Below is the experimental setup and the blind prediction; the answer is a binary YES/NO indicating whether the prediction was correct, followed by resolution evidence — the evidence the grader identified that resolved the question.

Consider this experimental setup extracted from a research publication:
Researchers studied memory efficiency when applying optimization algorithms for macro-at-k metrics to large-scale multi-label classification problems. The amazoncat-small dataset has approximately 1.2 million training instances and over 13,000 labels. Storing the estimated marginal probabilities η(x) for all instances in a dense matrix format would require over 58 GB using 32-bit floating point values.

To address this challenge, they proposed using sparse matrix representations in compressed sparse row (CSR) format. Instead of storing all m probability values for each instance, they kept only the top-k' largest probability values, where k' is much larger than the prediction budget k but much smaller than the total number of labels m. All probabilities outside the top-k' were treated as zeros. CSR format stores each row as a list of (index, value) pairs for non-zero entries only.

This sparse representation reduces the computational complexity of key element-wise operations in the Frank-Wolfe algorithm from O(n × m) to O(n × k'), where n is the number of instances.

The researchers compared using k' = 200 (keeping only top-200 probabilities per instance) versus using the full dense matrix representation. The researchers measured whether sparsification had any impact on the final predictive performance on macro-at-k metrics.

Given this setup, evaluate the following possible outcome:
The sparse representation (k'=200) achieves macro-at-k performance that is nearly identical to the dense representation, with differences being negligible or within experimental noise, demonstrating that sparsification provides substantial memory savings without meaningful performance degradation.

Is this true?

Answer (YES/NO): YES